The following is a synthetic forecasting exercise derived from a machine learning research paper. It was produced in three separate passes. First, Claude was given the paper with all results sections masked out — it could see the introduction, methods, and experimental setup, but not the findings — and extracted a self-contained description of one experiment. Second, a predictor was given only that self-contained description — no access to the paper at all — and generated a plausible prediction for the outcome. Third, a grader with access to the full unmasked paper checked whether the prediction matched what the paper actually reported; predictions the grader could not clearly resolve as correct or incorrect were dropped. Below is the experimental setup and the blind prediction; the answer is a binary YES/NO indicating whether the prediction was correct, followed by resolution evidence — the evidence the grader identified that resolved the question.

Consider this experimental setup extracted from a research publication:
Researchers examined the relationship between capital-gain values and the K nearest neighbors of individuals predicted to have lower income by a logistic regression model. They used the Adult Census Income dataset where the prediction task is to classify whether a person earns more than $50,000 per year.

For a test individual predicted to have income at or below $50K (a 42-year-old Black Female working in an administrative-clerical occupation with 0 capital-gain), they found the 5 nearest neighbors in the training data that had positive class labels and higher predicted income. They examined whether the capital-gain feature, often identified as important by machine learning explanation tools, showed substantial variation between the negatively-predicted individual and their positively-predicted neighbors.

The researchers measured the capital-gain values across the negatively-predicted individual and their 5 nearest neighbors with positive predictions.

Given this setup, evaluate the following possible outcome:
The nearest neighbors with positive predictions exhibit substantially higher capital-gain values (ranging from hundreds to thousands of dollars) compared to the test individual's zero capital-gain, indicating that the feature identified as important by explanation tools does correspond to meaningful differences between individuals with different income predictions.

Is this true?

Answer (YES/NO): NO